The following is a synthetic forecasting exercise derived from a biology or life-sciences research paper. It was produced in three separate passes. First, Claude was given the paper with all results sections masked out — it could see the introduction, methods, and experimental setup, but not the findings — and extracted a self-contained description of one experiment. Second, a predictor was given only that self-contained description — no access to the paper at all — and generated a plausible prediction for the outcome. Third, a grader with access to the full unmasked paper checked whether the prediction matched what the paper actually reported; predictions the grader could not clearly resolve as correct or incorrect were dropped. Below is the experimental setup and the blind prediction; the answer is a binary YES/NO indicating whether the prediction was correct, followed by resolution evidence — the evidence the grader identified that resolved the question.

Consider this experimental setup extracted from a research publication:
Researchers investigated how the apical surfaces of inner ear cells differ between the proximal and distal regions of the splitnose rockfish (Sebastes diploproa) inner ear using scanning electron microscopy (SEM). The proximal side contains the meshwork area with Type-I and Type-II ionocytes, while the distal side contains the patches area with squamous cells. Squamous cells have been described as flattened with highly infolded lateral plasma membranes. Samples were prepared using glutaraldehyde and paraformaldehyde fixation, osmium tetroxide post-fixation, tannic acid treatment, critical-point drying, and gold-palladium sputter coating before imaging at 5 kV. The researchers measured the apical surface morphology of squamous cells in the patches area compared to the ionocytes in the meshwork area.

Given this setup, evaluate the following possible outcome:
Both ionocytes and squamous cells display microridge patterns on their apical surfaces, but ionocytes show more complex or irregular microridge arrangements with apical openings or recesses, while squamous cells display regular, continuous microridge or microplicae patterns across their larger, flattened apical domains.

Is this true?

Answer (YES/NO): NO